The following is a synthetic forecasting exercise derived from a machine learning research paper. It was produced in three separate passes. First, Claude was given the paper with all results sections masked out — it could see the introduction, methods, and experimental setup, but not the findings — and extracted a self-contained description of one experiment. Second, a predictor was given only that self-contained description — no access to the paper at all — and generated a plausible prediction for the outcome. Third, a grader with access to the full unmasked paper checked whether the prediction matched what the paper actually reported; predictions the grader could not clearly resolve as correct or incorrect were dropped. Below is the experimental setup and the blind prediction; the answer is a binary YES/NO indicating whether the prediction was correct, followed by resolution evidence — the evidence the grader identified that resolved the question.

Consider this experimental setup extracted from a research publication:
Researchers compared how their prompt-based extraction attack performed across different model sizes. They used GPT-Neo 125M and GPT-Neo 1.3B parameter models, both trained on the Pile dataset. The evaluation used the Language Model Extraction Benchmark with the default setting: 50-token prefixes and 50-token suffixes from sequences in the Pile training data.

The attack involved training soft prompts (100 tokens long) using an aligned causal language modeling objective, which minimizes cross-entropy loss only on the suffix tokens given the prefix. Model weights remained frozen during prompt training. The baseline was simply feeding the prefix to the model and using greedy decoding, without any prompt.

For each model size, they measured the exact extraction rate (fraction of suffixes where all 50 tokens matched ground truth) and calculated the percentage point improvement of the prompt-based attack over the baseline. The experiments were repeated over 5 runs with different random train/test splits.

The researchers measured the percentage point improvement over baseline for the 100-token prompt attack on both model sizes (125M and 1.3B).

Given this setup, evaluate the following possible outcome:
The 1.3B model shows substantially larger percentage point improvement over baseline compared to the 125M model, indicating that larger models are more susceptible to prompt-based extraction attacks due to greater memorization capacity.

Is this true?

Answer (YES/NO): NO